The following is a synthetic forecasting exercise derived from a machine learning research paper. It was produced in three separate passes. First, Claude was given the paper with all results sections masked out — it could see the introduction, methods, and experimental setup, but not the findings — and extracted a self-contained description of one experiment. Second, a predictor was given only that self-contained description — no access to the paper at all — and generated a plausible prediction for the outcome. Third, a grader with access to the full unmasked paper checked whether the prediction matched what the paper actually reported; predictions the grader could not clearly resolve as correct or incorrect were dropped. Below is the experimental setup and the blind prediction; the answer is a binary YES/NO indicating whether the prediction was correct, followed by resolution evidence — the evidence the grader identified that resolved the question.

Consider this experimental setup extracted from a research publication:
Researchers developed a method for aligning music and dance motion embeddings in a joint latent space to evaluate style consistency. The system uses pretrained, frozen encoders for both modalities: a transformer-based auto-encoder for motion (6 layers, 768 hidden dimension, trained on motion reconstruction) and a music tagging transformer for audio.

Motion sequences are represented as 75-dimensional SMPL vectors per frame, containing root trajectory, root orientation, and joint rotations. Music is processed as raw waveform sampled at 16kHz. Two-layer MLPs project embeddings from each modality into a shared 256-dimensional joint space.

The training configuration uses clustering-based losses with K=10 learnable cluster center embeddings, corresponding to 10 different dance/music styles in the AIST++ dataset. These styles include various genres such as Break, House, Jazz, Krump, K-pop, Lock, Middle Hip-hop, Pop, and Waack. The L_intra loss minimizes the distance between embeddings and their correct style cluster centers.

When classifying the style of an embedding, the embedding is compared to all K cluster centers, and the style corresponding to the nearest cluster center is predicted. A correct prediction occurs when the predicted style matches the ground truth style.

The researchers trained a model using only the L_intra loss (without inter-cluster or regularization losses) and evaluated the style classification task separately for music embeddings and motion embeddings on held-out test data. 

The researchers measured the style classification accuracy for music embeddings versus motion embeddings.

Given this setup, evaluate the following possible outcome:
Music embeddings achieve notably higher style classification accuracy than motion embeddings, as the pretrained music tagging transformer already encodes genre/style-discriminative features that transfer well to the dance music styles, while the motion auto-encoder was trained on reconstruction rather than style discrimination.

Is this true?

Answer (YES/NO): NO